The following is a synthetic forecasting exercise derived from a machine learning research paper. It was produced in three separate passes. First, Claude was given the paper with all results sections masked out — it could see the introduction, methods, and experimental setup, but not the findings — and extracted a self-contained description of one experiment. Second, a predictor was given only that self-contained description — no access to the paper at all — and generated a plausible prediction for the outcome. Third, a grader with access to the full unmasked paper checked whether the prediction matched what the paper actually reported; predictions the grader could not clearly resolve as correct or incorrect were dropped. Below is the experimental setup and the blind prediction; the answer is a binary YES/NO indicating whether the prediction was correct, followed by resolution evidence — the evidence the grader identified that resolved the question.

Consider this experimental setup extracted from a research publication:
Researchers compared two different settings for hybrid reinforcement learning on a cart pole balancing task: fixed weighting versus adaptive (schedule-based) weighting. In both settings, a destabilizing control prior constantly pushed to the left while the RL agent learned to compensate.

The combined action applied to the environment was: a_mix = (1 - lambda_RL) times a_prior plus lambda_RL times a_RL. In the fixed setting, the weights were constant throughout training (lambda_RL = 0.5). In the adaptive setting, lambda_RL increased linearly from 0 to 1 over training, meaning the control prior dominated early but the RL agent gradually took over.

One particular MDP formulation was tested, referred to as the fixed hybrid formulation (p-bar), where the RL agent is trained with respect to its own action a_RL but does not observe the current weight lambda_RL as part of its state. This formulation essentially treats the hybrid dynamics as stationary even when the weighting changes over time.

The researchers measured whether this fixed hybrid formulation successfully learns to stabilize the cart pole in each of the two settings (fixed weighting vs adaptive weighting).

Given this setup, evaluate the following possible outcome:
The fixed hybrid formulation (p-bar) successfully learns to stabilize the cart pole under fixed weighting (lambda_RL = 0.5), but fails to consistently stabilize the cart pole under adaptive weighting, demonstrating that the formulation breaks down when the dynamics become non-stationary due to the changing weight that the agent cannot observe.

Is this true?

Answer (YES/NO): YES